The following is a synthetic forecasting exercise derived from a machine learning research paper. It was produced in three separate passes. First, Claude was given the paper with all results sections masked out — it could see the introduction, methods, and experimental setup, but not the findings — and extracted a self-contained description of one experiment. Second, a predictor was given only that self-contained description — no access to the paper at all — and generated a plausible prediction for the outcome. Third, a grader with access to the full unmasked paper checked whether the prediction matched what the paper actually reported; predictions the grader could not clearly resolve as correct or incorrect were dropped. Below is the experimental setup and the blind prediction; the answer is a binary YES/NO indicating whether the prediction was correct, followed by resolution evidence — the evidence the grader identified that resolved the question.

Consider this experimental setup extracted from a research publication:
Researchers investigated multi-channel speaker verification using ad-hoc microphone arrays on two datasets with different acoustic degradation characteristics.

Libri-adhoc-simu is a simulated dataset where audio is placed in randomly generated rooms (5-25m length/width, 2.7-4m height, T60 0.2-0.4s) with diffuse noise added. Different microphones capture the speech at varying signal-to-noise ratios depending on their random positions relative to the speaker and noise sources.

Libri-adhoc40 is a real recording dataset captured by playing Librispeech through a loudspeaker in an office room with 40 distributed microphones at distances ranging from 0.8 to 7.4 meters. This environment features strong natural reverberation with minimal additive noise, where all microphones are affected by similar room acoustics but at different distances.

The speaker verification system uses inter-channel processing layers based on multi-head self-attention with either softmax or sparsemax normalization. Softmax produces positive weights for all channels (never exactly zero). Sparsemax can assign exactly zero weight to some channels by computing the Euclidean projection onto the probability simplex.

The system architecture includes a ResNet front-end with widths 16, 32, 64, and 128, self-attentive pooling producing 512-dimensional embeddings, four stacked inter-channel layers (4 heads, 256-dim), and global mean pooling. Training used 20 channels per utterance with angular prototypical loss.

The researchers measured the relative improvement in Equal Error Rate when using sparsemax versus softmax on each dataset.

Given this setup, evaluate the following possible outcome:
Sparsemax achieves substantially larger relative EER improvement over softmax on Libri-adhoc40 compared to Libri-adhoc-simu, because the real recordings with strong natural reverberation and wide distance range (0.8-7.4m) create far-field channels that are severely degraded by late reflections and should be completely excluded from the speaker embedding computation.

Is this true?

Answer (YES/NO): NO